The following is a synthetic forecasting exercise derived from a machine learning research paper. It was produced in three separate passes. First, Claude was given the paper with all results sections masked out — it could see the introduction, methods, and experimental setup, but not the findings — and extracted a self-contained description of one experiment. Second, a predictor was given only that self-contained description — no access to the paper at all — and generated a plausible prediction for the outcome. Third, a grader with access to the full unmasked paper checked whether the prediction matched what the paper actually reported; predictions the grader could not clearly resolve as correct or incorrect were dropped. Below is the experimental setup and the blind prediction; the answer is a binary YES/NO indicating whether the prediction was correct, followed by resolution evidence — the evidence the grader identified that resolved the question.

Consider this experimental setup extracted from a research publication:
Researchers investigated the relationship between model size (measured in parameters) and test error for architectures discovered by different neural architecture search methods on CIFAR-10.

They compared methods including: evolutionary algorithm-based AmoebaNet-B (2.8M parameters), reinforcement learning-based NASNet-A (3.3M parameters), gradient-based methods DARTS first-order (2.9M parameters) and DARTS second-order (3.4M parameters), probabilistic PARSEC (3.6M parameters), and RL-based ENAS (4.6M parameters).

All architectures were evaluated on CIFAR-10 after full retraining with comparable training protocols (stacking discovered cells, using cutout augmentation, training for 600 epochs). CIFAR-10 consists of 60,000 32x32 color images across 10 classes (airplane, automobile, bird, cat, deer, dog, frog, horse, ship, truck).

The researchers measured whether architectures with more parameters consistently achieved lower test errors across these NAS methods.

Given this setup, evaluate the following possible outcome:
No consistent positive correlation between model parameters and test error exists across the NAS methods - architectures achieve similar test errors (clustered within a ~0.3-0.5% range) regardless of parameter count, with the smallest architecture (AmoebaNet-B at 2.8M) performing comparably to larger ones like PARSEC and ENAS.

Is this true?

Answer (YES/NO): YES